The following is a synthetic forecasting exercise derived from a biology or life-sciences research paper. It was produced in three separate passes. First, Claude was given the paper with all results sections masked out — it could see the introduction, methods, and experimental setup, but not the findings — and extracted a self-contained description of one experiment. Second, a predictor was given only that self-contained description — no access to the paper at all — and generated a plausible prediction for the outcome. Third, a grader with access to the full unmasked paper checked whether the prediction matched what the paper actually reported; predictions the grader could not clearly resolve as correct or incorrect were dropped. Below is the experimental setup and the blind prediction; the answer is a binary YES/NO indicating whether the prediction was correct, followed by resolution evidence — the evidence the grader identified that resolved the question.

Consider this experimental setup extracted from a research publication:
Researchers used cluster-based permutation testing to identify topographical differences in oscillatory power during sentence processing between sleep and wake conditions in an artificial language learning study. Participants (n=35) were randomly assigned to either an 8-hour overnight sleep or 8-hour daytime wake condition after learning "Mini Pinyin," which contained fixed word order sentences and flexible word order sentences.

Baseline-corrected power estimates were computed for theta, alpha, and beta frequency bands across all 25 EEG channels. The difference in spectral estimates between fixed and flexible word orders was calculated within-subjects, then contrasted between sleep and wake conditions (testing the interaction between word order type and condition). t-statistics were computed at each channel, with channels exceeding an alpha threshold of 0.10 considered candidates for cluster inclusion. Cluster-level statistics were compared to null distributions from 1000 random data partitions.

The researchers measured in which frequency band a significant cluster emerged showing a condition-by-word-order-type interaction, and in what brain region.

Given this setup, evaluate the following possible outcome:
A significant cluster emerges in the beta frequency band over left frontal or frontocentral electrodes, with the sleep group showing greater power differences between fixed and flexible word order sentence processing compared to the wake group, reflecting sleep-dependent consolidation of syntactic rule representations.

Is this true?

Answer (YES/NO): NO